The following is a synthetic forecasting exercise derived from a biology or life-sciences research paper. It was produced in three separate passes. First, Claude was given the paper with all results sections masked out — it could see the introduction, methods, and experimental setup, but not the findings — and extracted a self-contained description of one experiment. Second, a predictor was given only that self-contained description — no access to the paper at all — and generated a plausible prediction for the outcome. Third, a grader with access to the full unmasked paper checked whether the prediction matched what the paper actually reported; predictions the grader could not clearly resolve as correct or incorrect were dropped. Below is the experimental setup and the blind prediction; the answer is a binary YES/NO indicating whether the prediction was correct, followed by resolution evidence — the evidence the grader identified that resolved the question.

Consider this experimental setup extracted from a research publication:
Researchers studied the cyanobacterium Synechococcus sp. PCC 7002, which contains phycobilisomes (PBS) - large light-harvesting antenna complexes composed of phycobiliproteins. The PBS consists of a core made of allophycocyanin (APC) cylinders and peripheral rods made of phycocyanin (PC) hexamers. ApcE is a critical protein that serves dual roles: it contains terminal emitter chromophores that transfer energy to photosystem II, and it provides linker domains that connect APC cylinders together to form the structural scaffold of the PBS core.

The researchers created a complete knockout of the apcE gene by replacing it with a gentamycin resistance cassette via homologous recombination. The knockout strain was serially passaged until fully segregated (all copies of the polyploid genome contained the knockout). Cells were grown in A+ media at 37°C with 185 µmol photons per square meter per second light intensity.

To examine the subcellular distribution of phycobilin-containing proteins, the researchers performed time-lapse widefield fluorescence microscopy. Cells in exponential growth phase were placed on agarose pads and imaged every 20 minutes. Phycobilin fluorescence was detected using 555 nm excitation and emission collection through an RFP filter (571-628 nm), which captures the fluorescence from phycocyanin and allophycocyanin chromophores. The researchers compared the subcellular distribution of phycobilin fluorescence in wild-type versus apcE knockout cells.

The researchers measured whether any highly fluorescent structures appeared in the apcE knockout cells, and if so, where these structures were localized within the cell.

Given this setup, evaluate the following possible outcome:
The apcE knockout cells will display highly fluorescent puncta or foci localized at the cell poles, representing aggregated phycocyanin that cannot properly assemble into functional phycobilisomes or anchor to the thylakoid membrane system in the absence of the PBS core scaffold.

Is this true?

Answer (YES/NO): YES